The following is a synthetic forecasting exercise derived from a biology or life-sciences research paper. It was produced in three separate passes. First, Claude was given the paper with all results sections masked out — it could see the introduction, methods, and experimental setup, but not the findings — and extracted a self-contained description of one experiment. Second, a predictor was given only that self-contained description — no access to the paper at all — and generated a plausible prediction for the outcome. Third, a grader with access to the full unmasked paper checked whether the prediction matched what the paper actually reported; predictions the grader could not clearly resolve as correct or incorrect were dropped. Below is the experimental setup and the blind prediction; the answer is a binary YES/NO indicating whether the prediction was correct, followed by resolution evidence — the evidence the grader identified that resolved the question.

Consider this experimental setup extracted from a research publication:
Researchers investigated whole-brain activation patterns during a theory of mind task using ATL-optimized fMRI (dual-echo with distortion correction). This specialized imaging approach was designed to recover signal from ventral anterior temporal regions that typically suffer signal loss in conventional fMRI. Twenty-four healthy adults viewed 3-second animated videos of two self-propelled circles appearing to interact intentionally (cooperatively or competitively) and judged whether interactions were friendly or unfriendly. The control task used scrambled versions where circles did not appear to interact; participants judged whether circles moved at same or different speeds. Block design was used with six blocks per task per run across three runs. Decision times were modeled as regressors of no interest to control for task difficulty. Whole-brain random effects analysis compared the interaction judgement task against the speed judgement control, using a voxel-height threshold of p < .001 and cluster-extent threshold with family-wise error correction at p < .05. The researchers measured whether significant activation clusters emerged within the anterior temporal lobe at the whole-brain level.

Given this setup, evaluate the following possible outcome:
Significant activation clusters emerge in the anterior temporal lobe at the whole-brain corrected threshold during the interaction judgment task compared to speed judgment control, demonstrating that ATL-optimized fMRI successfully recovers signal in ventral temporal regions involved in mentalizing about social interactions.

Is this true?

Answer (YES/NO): YES